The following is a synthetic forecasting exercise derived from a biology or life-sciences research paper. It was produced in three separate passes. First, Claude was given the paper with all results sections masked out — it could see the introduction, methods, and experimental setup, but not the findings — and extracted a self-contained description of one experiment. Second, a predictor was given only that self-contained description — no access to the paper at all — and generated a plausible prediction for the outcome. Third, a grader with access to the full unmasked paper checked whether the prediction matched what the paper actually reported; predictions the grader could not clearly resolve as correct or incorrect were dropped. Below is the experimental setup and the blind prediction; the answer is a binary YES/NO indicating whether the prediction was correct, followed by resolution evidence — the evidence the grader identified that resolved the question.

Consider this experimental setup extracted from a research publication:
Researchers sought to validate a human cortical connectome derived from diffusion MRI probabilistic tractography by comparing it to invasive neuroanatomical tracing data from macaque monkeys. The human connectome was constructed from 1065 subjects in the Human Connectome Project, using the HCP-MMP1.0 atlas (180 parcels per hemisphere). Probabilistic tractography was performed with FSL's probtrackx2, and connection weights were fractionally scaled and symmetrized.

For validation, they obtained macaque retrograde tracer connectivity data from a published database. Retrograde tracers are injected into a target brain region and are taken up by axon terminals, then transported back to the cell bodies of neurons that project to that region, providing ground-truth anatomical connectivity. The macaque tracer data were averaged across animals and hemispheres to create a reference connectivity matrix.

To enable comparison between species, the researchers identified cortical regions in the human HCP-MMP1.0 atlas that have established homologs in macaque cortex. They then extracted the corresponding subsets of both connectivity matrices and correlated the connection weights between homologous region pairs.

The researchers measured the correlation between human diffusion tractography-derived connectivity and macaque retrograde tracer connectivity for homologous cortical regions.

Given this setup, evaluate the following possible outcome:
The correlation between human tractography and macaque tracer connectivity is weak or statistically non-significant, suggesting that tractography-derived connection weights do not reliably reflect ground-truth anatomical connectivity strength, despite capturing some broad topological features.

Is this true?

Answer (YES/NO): NO